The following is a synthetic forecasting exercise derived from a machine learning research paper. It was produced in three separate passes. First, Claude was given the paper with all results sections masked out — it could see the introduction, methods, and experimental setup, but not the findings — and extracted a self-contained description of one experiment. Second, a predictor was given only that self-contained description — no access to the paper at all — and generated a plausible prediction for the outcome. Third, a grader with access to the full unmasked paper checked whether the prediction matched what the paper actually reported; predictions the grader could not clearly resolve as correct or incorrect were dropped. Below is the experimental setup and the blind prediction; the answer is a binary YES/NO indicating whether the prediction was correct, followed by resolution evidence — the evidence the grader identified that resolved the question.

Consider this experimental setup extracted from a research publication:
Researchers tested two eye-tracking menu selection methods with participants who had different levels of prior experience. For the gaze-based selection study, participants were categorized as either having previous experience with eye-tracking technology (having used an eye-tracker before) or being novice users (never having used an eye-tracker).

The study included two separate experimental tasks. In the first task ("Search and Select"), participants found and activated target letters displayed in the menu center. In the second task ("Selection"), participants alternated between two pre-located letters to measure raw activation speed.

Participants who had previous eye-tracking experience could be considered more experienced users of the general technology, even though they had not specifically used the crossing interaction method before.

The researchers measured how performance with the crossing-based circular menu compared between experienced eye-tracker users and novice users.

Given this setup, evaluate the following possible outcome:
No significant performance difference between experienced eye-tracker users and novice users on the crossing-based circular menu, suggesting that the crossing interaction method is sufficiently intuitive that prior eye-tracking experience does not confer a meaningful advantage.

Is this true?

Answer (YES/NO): NO